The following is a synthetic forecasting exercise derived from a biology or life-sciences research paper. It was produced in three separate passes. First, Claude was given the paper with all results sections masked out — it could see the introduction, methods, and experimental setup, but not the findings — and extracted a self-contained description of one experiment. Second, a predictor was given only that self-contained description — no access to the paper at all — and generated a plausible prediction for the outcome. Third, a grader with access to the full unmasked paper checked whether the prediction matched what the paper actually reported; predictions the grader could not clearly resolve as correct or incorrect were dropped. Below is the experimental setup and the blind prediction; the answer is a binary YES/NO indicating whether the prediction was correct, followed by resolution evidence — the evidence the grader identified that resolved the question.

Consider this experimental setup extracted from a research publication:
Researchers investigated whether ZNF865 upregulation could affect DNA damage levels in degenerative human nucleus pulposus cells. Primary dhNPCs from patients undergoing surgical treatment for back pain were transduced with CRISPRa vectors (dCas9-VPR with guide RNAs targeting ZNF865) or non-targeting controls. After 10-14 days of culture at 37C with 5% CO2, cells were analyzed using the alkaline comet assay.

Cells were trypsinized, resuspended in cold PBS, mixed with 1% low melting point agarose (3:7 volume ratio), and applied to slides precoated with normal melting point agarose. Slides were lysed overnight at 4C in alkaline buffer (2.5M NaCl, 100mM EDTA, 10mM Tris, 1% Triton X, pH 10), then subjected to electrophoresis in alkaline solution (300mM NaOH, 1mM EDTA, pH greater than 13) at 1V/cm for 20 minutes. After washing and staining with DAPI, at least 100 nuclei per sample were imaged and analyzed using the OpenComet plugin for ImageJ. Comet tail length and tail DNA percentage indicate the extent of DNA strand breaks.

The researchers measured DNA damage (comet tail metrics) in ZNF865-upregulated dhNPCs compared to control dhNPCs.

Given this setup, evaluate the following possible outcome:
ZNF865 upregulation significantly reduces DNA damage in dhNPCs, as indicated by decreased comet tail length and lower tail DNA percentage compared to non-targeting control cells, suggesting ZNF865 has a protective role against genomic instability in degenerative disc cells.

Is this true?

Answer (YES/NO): YES